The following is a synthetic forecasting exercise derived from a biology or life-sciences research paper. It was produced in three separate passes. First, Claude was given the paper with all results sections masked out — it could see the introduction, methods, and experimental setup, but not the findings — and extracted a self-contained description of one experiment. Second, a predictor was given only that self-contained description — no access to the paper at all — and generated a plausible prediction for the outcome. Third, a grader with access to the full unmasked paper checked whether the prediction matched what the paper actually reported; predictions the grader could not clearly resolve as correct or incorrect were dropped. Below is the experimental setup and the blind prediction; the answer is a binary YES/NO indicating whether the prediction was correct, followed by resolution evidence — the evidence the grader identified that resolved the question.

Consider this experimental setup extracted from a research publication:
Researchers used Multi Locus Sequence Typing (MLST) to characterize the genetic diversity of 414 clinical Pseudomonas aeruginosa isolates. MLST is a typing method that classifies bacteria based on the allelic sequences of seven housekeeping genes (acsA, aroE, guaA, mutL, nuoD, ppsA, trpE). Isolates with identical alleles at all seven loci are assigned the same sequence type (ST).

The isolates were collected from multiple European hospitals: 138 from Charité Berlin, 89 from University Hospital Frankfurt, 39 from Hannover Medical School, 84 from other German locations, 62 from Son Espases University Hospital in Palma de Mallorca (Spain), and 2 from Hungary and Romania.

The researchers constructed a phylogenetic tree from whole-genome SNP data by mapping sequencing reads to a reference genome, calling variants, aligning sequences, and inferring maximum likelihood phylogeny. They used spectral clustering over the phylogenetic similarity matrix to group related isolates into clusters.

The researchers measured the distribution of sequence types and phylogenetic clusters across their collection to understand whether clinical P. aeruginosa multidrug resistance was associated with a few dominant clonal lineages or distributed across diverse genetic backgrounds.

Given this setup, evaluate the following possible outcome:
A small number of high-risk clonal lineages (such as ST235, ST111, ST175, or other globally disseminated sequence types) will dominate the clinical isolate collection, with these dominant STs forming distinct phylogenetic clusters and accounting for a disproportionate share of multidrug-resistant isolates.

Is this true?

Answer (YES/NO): NO